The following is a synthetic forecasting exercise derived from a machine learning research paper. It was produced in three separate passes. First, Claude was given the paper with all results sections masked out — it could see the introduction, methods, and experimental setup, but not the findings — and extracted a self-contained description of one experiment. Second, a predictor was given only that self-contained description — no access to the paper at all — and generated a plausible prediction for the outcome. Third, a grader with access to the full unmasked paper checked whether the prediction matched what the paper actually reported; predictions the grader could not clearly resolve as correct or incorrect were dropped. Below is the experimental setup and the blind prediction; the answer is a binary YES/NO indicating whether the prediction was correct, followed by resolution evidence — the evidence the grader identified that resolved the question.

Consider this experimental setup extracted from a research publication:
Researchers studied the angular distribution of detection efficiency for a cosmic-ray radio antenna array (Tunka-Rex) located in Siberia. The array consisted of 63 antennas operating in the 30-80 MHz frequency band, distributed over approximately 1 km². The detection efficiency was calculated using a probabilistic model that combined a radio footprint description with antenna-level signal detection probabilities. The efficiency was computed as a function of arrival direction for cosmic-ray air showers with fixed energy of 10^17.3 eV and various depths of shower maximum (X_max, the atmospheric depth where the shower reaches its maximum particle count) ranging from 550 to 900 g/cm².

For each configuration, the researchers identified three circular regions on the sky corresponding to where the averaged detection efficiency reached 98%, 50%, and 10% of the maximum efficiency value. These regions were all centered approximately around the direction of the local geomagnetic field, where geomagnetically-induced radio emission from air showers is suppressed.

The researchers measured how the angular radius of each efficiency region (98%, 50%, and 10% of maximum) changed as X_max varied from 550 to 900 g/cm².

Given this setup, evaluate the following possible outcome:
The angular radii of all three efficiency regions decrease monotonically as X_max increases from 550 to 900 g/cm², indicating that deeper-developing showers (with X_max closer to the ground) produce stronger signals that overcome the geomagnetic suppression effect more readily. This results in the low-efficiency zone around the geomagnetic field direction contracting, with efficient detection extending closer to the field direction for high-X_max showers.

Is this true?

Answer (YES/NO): NO